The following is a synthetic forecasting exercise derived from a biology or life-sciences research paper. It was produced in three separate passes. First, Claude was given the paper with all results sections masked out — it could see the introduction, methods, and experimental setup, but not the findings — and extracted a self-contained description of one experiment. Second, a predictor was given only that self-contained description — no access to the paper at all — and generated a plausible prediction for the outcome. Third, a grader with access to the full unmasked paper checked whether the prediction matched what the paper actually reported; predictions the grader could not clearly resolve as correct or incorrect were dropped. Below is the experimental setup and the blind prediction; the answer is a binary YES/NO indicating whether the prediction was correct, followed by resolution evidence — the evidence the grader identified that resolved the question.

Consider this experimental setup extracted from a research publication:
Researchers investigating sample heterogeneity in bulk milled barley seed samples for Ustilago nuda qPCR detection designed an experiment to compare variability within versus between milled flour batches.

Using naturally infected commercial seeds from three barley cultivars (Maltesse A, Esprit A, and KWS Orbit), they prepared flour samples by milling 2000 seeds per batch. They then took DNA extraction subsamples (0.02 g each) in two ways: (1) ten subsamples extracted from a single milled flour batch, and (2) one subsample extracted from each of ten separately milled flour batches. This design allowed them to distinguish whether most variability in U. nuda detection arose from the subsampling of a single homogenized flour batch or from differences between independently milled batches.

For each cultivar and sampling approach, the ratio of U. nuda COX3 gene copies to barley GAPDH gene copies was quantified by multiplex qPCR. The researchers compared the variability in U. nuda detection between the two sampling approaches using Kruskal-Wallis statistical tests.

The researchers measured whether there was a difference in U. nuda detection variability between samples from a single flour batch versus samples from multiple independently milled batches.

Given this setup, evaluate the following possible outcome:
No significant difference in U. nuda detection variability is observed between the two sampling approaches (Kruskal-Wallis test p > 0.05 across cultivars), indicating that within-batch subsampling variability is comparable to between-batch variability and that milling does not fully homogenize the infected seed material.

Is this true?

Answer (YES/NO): YES